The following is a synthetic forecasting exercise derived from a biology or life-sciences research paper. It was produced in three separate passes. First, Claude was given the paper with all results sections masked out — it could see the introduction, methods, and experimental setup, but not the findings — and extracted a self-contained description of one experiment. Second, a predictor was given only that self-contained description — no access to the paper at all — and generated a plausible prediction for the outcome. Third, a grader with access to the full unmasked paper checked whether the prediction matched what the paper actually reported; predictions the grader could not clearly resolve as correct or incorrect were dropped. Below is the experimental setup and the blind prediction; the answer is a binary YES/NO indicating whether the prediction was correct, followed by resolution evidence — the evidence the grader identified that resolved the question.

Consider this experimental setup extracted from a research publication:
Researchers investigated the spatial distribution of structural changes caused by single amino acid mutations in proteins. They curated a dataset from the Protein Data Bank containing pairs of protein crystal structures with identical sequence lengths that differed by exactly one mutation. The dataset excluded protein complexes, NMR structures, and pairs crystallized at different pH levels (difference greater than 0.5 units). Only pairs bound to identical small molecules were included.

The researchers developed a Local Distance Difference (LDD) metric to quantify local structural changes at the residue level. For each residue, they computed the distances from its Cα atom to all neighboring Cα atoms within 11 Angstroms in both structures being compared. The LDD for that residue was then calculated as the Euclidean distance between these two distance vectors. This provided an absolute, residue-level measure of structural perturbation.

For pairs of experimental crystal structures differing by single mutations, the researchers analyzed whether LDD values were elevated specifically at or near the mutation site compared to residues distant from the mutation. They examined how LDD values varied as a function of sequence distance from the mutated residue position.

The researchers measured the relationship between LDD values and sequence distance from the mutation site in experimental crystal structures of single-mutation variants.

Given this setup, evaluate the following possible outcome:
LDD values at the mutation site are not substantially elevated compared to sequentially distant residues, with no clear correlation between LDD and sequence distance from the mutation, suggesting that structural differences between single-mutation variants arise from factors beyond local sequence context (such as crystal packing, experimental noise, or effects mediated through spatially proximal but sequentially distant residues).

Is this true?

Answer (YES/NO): NO